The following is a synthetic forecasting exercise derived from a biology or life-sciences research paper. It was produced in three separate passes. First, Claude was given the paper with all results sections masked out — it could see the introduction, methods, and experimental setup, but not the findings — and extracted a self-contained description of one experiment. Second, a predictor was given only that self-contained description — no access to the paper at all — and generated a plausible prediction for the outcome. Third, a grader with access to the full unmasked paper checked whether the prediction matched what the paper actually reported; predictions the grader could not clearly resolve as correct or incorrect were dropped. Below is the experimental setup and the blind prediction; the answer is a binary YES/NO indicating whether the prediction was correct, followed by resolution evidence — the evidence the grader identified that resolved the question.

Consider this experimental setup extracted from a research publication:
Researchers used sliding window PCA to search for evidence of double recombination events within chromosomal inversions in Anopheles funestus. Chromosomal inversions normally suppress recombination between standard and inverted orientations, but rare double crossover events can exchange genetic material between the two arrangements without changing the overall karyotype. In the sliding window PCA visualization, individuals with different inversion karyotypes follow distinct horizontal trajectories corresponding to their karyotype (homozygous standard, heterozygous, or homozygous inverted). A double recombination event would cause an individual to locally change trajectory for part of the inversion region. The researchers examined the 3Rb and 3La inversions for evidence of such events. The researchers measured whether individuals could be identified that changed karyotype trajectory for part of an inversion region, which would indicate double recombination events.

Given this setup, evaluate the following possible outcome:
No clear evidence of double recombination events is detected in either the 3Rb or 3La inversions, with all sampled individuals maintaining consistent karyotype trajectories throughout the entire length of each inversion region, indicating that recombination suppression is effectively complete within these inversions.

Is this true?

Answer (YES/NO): NO